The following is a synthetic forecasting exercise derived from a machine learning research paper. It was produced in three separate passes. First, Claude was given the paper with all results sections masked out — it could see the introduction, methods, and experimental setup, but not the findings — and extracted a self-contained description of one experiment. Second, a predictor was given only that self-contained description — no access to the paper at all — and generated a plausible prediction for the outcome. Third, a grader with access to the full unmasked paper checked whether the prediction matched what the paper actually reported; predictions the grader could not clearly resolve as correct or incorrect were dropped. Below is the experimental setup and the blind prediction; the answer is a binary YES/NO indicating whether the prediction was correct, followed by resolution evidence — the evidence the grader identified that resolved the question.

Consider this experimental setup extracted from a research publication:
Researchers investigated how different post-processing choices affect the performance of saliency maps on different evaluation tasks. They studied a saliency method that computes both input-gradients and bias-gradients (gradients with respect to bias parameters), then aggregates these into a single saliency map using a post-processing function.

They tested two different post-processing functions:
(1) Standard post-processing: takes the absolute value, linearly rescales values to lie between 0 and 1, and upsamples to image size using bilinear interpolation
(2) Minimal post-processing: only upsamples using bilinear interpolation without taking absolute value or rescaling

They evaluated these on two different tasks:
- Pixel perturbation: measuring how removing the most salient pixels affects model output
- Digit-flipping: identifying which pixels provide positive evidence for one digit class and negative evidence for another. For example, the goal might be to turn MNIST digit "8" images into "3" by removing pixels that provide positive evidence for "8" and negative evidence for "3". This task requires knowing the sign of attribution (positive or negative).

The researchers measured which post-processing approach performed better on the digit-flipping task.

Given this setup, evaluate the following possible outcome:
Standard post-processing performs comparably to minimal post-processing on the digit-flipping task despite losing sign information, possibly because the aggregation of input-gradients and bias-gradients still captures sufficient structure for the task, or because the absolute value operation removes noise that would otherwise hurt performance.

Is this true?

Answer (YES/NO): NO